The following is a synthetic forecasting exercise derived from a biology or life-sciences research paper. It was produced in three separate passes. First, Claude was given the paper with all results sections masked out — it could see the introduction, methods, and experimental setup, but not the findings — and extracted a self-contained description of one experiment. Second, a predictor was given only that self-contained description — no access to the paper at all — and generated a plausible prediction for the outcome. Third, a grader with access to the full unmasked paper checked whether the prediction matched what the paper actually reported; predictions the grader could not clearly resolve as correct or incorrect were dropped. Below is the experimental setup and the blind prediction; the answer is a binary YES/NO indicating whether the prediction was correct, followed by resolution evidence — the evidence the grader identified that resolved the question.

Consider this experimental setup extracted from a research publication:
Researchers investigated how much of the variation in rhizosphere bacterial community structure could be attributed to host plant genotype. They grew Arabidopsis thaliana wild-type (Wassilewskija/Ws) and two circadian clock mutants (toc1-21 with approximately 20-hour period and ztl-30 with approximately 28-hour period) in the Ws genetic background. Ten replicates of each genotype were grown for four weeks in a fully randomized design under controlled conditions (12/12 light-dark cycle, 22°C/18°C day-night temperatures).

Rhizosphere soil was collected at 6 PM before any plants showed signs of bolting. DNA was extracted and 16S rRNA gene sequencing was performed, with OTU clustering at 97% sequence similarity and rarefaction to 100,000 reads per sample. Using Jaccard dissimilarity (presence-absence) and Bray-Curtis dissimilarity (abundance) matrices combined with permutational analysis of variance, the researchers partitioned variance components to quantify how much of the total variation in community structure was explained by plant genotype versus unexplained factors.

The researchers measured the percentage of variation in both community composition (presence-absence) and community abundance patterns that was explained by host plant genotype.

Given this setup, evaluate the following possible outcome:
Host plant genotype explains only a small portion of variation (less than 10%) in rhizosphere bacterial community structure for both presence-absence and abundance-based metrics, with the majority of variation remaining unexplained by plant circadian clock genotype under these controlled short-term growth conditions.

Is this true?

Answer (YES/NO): NO